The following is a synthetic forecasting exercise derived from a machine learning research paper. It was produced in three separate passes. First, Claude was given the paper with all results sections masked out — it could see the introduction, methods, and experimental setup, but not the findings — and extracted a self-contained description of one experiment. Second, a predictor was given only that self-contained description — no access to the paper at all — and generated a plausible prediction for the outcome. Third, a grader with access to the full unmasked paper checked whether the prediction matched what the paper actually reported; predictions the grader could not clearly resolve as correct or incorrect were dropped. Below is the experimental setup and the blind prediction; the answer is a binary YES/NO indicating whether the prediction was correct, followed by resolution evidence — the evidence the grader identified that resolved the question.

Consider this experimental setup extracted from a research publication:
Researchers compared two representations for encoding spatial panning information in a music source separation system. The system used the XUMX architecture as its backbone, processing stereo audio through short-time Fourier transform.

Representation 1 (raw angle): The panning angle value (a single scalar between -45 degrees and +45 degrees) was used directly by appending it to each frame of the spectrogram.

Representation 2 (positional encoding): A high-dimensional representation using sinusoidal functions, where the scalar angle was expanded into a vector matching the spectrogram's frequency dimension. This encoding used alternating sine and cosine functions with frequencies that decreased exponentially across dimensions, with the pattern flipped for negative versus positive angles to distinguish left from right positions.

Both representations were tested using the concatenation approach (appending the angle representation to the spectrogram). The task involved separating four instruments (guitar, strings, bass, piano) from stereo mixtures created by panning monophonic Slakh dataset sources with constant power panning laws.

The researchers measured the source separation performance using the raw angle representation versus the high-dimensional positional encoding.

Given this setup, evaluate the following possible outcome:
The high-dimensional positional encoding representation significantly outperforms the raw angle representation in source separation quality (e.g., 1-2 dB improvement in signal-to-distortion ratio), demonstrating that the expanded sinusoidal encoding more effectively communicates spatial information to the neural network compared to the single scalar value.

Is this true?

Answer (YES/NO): NO